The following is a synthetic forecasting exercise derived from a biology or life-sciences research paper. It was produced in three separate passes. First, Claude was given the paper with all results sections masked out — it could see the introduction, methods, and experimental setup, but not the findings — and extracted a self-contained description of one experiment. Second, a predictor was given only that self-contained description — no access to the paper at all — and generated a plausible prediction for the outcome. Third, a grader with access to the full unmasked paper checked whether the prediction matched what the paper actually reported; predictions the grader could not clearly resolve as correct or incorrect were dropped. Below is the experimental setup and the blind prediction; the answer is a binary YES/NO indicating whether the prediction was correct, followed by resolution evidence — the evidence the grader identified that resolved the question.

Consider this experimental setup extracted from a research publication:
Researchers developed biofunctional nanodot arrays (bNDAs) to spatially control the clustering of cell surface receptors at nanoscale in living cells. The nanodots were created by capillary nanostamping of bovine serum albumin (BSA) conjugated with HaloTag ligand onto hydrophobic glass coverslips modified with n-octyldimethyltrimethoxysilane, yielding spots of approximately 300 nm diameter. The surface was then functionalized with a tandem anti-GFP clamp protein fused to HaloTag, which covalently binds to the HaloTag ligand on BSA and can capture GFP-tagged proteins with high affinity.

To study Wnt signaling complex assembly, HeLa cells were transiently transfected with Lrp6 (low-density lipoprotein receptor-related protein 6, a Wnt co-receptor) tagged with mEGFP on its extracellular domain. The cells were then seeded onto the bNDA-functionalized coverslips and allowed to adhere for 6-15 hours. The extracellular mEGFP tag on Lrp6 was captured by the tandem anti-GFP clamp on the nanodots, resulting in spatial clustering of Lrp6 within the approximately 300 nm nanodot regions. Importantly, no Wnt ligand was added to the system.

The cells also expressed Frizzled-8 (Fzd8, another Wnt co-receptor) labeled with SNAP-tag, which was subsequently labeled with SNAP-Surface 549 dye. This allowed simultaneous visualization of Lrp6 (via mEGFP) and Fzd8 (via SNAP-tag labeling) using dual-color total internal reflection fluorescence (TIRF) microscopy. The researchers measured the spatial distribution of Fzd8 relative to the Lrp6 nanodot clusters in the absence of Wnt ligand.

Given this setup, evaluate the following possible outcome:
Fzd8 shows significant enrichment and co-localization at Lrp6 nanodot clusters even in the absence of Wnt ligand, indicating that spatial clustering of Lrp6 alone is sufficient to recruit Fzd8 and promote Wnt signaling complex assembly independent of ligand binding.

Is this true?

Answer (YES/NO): YES